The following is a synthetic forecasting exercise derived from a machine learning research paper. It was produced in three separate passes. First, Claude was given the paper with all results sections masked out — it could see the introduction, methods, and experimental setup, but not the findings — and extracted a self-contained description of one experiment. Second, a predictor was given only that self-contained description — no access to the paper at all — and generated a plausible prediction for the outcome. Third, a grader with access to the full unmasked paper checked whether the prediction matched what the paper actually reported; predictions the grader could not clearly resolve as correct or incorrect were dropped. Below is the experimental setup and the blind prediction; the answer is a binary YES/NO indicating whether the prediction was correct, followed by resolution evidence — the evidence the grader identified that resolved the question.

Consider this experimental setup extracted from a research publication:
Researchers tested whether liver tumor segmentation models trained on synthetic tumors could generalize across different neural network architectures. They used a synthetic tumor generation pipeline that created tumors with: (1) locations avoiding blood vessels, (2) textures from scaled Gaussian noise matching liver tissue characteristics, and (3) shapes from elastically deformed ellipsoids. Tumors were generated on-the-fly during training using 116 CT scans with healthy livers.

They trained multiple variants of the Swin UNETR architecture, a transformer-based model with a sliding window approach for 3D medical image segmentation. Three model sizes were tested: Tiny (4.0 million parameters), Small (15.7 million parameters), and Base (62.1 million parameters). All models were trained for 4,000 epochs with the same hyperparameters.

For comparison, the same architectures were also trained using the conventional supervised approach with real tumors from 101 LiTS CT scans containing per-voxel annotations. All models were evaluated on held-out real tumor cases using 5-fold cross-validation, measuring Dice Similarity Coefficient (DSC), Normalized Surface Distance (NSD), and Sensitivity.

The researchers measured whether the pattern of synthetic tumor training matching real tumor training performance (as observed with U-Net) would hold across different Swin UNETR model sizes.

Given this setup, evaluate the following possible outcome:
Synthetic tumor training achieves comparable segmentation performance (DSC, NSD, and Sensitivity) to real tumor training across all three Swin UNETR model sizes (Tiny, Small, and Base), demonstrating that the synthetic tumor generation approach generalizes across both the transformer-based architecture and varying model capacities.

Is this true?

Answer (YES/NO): YES